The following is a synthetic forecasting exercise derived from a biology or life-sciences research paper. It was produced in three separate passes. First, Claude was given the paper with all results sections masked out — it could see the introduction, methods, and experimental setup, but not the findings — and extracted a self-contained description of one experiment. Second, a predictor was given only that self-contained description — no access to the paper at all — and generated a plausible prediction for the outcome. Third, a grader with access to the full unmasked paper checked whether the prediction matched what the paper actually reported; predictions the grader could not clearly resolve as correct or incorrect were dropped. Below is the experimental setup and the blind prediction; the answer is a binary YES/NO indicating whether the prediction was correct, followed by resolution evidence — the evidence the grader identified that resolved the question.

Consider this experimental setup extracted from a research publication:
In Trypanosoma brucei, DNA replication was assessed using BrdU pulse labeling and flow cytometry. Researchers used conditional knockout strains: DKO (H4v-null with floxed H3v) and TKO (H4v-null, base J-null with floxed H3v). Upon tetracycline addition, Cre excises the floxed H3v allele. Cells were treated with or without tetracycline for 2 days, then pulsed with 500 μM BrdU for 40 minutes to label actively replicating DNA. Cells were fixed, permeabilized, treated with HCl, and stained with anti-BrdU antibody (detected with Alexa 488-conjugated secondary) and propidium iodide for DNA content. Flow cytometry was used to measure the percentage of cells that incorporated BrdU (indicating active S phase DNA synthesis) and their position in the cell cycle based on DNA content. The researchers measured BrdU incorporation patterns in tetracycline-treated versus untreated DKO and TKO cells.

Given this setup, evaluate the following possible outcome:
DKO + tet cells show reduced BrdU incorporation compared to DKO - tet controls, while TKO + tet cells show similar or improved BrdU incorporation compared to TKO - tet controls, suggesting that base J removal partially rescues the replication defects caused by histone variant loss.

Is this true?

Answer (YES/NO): NO